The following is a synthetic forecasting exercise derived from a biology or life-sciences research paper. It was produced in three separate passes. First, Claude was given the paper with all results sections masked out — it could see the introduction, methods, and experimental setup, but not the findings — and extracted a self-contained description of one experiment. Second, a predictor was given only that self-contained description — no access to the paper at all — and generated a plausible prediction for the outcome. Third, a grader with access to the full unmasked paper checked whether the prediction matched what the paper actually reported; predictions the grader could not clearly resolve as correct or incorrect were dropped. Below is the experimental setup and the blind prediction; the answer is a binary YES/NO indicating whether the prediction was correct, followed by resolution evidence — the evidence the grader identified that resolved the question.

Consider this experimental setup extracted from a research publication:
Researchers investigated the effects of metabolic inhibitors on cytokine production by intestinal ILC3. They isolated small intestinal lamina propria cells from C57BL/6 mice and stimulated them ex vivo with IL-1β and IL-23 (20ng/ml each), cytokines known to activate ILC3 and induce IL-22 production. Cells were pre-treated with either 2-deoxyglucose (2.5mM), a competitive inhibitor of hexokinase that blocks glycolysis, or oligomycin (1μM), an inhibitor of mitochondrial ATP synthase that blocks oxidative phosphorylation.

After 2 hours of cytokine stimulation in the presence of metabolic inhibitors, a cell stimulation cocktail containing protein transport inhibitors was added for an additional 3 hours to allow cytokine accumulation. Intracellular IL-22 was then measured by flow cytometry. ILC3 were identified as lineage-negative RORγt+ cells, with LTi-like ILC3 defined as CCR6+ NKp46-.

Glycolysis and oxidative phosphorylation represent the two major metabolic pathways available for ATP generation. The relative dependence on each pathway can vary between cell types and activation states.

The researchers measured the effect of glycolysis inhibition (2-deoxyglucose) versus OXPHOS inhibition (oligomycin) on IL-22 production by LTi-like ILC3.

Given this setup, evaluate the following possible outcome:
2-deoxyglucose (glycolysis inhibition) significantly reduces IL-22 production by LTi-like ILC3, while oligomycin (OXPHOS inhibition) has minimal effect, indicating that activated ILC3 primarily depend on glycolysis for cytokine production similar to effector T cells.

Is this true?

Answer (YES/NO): NO